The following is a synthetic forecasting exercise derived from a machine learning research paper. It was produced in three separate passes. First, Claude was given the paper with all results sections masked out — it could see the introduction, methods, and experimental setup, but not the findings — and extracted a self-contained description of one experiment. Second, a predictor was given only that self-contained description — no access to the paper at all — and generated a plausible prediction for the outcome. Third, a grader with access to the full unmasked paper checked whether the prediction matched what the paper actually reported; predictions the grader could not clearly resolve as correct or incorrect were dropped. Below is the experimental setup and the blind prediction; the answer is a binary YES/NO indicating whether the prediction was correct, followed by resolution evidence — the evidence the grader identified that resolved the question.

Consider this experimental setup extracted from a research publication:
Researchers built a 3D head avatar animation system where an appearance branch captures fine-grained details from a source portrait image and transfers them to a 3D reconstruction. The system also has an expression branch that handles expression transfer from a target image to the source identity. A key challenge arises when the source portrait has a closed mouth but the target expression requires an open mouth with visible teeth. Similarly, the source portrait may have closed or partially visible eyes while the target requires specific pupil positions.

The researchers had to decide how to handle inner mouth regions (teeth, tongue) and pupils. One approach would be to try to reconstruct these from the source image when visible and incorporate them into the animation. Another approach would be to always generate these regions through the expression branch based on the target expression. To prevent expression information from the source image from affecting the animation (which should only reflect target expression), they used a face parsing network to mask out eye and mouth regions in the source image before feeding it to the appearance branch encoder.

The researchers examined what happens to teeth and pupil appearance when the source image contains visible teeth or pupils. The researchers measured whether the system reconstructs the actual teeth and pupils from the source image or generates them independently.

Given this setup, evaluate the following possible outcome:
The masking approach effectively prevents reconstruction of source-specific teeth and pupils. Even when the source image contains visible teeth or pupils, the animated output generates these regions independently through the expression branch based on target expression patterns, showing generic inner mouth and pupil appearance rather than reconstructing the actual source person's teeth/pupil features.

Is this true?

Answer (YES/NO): YES